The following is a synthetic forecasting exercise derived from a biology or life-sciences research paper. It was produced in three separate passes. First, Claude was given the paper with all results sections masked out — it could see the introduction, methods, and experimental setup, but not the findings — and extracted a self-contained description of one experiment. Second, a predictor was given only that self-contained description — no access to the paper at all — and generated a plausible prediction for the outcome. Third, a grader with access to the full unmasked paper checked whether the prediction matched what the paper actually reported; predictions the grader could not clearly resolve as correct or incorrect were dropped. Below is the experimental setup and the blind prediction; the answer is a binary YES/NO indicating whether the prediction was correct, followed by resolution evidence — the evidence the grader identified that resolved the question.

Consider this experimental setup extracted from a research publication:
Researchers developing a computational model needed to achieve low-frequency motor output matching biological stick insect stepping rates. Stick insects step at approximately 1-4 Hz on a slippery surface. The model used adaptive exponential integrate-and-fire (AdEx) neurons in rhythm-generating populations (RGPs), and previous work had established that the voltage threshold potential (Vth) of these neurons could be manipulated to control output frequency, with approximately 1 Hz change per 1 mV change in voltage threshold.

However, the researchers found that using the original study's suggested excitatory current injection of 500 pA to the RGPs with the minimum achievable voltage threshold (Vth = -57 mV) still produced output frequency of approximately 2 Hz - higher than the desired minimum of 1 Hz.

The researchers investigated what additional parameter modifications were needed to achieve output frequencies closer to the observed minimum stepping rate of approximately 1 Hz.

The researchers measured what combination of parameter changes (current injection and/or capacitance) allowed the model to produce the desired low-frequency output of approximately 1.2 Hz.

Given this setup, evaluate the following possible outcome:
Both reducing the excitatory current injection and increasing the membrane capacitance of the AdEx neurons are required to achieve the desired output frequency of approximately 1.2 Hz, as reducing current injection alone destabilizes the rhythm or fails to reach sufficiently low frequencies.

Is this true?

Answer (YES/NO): YES